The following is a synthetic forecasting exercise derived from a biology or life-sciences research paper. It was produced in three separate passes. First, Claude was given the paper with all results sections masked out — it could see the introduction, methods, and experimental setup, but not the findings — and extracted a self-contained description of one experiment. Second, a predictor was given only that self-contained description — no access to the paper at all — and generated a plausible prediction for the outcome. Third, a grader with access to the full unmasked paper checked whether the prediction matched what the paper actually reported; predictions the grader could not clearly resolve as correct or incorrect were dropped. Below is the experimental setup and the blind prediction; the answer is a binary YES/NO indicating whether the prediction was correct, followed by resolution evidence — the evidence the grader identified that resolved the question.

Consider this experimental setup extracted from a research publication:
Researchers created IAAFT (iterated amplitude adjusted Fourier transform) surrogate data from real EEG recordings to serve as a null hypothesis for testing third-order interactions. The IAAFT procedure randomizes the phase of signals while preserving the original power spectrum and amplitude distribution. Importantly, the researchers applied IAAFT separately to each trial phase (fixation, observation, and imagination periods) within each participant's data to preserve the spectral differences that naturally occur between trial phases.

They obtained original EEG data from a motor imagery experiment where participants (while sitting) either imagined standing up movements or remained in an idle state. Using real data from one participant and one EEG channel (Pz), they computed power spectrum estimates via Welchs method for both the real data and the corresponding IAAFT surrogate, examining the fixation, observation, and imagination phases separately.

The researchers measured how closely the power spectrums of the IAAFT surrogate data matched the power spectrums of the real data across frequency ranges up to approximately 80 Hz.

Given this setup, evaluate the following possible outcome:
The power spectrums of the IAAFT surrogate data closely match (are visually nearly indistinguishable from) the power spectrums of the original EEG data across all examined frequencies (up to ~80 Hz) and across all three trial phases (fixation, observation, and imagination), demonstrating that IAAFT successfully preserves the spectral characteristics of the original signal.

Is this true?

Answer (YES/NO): YES